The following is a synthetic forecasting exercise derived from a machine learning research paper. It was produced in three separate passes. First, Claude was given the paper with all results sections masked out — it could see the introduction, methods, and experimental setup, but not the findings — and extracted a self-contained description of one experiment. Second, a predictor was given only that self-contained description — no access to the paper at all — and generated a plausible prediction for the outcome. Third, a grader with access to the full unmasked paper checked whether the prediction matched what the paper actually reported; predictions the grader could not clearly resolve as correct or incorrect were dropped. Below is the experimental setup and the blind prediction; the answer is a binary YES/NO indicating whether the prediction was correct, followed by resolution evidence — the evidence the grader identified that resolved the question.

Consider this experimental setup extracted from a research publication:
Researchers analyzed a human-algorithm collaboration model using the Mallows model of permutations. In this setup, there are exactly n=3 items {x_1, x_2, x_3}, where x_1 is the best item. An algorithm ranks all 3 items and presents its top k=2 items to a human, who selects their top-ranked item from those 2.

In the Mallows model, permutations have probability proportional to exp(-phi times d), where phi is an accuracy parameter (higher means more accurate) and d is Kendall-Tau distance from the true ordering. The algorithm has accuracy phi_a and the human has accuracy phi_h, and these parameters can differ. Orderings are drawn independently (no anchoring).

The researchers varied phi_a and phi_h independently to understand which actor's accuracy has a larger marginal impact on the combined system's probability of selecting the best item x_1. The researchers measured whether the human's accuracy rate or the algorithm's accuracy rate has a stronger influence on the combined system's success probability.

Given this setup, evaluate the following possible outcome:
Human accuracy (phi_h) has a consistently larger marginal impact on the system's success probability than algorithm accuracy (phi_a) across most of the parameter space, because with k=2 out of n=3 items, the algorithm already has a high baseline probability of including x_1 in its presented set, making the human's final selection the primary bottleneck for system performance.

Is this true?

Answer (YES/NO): YES